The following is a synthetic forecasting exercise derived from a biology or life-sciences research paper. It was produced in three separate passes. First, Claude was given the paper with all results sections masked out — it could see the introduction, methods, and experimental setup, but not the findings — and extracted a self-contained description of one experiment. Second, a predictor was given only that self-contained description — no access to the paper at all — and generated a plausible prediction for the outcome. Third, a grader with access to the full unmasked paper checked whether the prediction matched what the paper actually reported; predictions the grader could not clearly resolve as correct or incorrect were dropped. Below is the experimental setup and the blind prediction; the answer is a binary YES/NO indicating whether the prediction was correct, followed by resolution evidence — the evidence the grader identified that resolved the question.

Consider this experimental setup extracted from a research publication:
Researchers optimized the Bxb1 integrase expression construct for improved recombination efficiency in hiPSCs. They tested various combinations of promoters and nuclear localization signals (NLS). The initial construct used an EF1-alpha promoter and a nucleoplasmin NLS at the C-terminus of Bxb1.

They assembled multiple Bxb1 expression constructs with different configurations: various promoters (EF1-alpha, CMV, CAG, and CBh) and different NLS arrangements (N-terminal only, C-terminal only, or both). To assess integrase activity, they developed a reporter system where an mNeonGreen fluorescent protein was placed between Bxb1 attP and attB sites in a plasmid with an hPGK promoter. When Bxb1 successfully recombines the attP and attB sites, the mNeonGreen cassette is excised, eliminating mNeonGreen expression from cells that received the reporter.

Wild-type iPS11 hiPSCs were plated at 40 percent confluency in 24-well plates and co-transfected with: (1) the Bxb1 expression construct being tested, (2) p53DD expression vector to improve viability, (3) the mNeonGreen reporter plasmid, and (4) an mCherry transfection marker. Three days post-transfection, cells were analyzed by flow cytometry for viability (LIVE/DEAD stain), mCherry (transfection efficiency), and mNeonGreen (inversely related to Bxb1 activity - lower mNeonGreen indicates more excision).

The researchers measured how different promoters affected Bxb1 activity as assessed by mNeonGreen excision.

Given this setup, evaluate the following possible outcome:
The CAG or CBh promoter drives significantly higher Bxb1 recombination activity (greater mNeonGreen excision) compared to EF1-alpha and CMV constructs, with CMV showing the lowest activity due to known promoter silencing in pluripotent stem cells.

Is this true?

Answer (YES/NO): NO